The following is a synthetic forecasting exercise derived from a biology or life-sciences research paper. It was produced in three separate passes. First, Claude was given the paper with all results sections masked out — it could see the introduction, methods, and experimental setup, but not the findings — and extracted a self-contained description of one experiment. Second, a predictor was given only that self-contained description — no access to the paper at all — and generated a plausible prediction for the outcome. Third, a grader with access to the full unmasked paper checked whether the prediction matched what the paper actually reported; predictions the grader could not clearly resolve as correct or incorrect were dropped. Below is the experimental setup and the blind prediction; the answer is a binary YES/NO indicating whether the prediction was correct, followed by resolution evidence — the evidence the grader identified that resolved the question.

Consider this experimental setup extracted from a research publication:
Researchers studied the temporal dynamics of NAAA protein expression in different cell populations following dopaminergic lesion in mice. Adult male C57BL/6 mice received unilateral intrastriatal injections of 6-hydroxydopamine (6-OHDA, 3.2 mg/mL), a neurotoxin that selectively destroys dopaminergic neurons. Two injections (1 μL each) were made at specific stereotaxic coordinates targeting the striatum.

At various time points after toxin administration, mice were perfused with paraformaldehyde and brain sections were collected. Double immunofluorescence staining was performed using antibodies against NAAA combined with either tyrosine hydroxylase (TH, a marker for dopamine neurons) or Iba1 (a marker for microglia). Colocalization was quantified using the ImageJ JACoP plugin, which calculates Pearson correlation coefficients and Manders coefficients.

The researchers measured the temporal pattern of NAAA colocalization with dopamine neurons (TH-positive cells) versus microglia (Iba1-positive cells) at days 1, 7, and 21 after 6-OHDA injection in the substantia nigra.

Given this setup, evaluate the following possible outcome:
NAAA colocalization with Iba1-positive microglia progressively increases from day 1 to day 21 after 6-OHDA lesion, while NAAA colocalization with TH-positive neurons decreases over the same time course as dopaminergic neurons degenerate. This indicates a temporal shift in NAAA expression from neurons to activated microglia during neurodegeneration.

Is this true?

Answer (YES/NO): NO